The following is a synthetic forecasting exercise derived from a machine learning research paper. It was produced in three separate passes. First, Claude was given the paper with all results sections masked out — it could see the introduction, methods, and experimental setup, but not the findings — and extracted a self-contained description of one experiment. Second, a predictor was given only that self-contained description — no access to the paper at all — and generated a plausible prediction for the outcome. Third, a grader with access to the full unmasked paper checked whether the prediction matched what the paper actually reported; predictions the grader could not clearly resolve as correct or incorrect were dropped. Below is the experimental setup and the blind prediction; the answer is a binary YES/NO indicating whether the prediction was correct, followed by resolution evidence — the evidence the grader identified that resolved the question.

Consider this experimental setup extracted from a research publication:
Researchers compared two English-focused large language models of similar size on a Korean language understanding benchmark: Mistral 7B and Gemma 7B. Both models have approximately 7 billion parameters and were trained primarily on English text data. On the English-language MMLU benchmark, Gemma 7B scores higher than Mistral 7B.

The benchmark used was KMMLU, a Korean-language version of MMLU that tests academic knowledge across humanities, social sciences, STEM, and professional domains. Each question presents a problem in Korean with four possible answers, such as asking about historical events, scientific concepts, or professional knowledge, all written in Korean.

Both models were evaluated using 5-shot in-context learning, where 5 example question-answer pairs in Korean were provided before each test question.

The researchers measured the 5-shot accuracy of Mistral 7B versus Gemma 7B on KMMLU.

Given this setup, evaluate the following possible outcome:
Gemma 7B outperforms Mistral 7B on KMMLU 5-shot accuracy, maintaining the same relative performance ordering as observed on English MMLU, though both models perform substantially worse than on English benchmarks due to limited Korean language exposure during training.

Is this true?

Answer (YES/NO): YES